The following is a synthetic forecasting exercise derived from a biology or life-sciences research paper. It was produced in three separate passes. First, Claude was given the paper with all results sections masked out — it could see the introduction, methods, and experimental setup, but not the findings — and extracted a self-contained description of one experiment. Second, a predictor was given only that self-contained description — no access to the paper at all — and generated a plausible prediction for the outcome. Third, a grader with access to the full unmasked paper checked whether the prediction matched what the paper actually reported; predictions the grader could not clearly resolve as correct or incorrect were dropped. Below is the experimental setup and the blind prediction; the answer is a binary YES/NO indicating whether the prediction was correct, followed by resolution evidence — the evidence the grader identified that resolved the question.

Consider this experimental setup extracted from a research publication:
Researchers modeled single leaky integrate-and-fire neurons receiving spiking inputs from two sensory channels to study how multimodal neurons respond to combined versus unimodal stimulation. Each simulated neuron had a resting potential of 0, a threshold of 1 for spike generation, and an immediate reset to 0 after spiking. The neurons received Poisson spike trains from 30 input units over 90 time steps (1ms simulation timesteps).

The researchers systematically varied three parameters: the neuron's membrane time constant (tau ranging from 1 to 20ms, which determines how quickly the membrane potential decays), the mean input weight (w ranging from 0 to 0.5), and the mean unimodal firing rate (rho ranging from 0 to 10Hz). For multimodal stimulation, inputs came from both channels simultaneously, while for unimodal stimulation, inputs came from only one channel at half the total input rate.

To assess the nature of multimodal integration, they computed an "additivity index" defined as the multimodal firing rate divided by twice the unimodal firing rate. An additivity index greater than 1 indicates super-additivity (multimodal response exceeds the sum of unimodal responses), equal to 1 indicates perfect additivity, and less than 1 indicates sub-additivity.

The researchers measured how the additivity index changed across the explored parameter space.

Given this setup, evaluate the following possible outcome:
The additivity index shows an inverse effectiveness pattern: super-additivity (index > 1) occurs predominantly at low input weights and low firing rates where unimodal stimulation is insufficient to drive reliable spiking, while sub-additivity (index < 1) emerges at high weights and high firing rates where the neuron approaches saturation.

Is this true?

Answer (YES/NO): YES